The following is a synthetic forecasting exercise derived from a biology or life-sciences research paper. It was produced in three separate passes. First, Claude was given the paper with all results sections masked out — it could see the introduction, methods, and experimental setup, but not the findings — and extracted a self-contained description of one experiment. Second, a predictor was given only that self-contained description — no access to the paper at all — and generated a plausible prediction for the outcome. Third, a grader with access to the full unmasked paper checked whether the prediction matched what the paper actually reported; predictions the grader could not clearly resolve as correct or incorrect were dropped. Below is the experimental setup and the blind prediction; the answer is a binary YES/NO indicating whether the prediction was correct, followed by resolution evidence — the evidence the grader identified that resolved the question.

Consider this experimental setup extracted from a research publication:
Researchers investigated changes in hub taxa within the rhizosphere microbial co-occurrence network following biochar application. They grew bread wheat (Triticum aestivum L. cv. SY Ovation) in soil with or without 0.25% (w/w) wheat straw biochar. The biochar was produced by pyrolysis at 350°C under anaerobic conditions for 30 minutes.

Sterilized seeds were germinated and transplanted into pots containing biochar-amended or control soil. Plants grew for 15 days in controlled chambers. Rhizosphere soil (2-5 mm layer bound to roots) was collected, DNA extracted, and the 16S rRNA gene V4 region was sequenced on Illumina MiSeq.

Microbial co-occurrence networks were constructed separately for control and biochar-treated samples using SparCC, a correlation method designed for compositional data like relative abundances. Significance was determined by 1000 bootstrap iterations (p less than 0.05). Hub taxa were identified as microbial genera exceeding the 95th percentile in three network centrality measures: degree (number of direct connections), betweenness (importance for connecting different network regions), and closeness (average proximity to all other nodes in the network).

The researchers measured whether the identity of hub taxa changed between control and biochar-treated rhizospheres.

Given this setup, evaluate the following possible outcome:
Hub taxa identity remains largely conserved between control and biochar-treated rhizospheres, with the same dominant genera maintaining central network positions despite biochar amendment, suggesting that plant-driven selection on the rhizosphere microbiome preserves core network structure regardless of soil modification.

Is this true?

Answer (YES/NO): NO